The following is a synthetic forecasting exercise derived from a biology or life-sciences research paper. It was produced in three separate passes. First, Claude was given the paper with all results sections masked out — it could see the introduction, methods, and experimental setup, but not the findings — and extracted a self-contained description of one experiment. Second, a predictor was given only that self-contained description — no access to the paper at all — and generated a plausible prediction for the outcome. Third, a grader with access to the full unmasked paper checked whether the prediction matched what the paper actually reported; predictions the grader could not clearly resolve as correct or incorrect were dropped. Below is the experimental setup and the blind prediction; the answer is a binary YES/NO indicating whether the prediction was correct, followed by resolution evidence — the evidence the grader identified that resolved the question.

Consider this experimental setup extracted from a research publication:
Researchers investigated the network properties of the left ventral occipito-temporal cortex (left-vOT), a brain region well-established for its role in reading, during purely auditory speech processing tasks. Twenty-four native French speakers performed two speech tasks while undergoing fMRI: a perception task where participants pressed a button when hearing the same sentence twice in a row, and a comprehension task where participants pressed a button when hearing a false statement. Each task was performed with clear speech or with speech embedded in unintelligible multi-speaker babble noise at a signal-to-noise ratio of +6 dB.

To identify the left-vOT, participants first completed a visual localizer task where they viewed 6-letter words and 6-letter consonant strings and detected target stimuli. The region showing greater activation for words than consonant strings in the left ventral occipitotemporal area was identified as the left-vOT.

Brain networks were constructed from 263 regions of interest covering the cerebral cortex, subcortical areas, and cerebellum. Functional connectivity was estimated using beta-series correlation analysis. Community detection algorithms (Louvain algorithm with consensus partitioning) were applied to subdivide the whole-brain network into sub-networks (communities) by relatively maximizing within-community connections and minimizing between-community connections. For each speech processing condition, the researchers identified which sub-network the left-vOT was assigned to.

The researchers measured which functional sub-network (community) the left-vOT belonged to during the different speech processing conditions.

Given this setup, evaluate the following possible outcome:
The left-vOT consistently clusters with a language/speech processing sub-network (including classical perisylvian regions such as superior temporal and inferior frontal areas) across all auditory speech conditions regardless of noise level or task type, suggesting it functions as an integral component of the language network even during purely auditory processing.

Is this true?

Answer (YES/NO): NO